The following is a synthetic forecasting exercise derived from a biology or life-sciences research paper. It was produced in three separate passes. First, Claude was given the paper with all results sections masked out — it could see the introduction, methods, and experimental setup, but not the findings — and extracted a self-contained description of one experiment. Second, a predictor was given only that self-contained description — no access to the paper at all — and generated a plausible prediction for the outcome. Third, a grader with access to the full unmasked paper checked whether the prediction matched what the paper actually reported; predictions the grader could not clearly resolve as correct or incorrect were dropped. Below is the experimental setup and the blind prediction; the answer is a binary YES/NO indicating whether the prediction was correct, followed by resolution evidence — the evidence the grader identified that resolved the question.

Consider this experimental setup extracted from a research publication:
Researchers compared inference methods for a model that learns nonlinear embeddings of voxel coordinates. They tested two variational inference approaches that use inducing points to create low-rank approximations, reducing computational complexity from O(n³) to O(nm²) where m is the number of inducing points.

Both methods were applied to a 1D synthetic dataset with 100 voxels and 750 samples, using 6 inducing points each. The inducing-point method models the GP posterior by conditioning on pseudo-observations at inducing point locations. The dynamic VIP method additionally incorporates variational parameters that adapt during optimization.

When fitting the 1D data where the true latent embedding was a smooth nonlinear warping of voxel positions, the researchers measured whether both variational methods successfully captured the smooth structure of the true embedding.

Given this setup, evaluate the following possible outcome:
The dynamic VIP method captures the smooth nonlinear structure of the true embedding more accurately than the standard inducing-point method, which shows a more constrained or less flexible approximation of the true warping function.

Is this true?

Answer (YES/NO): NO